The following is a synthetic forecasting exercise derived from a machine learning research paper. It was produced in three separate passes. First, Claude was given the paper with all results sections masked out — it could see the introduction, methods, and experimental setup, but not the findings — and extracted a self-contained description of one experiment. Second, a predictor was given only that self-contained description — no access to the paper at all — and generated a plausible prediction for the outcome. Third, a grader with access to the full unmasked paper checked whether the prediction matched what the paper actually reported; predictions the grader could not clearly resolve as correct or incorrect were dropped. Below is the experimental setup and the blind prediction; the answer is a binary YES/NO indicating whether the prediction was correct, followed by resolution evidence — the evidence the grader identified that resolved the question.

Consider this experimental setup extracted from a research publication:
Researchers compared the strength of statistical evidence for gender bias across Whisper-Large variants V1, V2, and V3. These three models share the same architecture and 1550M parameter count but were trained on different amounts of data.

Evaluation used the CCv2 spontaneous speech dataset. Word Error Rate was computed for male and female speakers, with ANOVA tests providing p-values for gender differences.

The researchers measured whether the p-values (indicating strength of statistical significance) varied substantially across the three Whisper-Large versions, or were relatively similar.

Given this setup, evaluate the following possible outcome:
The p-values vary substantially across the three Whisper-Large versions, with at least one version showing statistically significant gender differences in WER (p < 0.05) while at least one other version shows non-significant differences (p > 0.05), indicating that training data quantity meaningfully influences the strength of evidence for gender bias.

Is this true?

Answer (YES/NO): NO